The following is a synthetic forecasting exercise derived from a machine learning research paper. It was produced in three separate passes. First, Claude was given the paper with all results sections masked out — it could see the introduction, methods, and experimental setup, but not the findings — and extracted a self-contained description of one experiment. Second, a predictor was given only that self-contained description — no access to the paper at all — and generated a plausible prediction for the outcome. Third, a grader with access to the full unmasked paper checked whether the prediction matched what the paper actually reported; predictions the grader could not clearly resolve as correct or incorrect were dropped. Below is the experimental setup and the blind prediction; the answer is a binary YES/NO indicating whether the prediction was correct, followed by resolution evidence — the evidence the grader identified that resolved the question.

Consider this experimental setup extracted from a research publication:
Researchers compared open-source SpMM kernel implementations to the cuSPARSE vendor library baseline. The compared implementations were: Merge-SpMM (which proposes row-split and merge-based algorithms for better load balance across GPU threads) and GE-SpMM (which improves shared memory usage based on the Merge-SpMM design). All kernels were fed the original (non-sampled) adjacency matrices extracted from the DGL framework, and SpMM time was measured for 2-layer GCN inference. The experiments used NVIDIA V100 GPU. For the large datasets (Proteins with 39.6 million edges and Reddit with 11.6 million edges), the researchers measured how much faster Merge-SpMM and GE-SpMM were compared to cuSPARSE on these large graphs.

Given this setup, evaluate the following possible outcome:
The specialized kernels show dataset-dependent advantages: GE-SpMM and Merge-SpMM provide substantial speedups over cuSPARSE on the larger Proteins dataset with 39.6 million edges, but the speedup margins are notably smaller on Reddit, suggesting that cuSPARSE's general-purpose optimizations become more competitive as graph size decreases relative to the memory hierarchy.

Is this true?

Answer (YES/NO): NO